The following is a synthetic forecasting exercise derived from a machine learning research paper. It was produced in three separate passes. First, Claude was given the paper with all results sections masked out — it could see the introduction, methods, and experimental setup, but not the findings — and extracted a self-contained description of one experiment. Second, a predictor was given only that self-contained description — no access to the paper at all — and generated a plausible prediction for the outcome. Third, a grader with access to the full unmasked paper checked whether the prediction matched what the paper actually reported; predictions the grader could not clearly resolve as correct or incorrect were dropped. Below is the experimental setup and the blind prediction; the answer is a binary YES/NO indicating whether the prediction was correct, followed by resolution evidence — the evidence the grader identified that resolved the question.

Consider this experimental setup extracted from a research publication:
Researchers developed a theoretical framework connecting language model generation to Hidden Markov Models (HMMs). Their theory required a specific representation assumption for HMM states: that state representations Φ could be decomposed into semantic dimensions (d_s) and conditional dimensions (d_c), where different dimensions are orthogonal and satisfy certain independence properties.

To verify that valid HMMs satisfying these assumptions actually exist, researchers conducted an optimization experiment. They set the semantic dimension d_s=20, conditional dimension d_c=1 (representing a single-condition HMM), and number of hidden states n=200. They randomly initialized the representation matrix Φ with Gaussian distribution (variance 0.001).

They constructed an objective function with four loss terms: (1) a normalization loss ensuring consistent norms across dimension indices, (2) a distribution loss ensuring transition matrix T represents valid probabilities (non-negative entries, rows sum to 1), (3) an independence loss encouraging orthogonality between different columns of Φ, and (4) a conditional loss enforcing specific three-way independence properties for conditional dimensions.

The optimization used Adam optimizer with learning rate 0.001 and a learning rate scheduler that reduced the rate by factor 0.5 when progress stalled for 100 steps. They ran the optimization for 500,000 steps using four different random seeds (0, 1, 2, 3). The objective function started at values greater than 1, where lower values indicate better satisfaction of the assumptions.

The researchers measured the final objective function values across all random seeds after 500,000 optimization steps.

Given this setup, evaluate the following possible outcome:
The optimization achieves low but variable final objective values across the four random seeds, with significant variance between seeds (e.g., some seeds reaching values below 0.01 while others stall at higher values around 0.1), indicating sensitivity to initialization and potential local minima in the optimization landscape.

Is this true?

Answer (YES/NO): NO